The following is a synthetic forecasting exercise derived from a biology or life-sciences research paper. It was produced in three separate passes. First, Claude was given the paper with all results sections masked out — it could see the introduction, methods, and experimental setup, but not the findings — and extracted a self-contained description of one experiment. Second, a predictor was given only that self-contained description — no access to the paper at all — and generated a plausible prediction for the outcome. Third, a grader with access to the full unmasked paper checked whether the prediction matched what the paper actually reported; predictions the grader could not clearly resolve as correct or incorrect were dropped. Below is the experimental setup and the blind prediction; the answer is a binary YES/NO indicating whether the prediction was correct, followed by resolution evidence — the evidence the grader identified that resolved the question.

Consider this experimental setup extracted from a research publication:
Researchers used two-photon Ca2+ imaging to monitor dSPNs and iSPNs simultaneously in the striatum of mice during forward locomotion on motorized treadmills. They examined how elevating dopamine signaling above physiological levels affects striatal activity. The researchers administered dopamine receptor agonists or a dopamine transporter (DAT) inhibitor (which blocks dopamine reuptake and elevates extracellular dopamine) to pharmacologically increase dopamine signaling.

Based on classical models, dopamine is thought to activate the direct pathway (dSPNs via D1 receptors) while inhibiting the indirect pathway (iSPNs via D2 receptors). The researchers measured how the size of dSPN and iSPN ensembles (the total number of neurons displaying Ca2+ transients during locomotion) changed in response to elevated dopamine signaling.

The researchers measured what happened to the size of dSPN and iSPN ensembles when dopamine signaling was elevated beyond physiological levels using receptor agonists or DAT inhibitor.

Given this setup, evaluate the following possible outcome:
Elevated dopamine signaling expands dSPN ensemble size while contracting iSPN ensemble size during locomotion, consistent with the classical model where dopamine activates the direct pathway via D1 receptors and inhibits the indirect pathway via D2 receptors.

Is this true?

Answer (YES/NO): NO